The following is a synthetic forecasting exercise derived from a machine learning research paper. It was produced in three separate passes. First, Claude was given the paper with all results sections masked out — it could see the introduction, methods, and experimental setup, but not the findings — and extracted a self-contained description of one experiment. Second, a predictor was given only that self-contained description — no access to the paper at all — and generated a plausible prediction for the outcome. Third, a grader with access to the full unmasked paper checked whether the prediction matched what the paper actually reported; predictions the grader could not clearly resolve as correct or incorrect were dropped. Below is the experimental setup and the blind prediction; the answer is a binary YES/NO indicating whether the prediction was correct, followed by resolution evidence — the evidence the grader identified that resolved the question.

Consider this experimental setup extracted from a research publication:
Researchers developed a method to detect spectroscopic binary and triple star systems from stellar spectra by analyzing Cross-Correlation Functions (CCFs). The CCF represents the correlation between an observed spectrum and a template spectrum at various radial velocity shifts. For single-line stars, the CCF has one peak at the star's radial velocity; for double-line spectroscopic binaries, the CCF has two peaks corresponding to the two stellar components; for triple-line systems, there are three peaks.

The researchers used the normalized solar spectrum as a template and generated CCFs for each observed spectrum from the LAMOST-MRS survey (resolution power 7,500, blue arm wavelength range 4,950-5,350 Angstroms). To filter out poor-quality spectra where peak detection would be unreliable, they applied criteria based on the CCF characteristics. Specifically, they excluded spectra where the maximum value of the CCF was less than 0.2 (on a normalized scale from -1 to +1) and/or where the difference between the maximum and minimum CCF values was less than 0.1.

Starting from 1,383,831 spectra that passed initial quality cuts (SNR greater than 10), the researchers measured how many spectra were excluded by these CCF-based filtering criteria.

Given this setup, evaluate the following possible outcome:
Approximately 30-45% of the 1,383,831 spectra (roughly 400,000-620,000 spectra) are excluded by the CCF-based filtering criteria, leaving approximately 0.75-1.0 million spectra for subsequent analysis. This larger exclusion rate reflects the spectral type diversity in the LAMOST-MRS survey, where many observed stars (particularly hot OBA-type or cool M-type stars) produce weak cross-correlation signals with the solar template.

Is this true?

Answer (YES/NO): NO